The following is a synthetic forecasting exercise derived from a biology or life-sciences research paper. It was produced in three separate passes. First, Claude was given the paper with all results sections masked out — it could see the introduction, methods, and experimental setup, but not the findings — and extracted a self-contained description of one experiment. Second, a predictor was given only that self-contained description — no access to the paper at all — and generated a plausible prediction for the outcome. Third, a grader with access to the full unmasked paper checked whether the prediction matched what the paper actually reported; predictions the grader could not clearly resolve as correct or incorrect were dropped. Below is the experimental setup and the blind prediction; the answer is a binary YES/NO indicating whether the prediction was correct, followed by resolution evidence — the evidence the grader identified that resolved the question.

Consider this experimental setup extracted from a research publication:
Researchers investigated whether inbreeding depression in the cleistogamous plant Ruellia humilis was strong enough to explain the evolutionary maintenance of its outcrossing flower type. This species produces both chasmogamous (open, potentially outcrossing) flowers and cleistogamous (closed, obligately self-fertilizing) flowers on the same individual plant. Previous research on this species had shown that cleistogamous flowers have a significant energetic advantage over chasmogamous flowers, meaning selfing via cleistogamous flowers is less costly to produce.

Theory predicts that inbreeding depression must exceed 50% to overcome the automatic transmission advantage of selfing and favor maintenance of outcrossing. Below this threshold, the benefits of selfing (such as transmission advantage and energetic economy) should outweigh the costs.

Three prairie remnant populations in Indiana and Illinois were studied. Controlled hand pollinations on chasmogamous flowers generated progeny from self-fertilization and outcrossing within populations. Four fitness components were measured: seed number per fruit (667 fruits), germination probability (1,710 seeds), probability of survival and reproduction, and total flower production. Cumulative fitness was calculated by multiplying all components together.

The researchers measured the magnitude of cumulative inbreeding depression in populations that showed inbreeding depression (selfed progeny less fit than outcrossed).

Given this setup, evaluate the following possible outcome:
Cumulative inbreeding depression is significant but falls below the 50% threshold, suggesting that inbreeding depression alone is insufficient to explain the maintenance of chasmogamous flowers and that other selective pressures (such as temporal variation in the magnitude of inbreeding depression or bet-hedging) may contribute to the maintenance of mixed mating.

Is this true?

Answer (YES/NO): YES